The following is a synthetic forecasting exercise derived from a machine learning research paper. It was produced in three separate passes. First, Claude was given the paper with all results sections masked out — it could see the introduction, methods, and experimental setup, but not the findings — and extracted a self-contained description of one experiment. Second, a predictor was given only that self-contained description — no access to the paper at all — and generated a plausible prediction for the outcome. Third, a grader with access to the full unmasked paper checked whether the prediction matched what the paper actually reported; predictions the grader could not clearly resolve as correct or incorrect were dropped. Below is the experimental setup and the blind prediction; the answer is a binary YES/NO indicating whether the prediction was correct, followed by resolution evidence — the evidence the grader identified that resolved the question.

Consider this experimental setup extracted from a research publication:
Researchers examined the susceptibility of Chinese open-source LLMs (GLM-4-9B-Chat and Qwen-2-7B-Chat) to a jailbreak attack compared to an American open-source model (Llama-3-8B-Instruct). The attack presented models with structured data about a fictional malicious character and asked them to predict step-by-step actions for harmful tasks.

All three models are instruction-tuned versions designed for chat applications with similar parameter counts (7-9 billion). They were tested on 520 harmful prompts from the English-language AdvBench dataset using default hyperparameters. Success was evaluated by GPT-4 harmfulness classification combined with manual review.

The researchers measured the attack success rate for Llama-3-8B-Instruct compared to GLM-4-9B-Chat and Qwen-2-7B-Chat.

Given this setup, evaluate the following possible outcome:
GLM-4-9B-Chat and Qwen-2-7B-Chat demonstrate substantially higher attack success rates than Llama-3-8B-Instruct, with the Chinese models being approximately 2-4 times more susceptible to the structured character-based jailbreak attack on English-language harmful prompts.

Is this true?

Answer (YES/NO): YES